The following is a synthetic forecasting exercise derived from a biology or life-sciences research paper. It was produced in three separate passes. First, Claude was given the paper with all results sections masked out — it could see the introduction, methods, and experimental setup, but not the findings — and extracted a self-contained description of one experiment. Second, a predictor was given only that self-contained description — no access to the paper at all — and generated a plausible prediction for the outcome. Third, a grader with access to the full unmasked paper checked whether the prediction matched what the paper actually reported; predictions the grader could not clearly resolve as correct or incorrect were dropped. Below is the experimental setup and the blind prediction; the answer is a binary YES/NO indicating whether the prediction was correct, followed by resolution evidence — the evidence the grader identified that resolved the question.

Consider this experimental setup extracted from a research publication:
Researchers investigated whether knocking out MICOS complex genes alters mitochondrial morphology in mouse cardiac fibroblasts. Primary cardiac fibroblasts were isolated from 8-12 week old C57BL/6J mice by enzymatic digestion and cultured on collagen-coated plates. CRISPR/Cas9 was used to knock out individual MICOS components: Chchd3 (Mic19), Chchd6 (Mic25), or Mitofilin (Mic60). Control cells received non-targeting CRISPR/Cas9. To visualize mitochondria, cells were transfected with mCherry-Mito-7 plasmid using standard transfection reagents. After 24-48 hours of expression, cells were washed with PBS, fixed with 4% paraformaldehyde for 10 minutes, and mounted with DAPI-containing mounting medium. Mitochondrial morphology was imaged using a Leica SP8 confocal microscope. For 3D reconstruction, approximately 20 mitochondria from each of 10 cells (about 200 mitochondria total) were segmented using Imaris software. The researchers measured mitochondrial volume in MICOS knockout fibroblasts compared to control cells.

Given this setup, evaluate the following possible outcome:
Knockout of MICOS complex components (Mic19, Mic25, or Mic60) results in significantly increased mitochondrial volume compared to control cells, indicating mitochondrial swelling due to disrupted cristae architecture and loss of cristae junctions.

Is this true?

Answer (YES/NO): NO